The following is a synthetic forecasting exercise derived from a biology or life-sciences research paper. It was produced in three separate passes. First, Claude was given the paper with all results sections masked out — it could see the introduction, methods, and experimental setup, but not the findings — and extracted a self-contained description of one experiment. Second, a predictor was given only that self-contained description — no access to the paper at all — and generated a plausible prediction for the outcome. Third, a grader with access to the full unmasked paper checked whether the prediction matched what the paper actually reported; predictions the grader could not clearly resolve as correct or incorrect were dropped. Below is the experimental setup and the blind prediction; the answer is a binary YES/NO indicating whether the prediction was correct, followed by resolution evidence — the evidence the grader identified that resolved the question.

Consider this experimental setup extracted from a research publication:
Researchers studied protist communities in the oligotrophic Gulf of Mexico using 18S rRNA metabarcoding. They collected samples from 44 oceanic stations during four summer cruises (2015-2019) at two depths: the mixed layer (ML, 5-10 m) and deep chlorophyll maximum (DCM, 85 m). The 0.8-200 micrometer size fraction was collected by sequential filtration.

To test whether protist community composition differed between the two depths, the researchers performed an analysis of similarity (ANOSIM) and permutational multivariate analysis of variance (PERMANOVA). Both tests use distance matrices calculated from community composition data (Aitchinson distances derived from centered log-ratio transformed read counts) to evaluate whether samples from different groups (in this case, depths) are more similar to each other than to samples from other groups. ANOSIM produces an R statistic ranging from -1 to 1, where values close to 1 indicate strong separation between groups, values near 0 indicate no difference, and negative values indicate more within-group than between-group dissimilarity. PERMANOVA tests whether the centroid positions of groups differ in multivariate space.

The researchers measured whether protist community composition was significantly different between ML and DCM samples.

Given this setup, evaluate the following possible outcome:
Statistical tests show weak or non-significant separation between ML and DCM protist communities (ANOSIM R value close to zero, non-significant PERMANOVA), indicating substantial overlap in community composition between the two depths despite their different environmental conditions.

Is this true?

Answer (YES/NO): NO